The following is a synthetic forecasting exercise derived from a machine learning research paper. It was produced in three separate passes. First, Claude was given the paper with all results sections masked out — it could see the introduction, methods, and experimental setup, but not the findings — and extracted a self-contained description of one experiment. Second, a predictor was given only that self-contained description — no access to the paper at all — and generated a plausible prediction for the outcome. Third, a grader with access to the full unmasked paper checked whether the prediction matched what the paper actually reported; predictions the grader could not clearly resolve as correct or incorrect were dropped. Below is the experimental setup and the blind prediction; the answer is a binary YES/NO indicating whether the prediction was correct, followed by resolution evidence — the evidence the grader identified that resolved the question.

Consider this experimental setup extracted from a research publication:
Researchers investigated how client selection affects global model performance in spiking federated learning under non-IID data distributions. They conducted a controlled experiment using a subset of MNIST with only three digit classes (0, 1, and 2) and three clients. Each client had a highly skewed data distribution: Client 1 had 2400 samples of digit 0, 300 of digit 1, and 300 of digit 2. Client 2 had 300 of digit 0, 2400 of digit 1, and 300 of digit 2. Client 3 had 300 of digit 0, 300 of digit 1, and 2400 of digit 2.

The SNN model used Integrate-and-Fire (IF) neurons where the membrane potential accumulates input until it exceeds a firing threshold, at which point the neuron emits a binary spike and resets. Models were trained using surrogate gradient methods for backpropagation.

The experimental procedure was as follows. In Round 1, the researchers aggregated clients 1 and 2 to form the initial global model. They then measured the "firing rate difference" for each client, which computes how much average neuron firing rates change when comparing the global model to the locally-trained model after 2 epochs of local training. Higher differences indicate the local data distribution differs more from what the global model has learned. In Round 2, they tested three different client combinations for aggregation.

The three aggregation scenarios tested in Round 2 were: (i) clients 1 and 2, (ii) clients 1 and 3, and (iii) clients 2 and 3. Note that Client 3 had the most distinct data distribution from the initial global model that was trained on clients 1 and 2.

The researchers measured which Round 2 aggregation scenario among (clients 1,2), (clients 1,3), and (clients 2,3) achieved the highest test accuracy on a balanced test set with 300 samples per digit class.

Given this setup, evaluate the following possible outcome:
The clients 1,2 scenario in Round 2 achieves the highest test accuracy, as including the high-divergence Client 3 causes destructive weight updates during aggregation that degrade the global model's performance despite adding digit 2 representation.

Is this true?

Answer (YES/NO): NO